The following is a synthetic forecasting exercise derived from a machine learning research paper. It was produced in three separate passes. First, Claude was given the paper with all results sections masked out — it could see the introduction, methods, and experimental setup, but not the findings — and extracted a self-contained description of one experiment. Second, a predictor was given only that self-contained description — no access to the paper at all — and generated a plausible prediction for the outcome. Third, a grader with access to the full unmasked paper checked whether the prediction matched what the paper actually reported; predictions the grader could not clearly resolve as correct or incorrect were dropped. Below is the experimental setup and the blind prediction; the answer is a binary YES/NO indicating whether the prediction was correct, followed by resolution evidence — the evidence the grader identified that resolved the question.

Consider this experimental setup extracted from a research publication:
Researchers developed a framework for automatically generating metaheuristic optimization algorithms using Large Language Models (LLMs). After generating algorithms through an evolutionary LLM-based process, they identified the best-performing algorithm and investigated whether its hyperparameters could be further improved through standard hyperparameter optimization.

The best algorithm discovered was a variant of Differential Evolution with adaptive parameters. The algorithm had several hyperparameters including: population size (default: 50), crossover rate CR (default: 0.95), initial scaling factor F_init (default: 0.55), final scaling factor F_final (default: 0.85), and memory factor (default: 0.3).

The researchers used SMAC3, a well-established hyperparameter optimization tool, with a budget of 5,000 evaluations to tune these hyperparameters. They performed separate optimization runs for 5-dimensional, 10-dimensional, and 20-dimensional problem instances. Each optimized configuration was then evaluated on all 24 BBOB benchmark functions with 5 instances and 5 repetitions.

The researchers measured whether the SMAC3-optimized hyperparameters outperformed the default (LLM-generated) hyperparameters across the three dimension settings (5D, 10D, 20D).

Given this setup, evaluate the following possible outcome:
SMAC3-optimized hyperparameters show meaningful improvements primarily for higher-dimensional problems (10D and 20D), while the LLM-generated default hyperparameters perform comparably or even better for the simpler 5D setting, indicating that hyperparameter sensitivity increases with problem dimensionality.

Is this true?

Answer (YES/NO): NO